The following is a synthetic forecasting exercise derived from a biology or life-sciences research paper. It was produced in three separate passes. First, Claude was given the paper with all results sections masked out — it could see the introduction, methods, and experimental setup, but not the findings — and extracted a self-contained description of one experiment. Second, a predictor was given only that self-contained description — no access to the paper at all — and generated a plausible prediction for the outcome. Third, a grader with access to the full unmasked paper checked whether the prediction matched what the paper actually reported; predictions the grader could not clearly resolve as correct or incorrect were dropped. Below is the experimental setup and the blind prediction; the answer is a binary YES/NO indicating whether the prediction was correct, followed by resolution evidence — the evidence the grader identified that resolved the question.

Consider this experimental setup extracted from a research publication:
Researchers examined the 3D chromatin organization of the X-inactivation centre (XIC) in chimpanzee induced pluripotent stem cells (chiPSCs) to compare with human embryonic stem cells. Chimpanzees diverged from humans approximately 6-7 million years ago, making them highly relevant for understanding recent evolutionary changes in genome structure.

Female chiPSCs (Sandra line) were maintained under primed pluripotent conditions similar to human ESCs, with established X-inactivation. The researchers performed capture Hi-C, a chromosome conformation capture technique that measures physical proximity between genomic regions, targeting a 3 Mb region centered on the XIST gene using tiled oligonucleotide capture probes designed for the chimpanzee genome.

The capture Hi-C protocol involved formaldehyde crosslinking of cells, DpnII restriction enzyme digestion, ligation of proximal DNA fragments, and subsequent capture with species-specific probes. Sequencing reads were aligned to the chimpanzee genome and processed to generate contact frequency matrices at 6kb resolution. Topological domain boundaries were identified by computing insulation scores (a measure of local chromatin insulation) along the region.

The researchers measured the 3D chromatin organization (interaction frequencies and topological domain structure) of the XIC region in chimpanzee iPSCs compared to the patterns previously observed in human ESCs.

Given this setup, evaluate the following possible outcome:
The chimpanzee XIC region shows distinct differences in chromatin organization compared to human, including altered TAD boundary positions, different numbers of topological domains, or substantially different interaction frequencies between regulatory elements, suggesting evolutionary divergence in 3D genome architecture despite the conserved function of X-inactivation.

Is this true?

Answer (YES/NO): NO